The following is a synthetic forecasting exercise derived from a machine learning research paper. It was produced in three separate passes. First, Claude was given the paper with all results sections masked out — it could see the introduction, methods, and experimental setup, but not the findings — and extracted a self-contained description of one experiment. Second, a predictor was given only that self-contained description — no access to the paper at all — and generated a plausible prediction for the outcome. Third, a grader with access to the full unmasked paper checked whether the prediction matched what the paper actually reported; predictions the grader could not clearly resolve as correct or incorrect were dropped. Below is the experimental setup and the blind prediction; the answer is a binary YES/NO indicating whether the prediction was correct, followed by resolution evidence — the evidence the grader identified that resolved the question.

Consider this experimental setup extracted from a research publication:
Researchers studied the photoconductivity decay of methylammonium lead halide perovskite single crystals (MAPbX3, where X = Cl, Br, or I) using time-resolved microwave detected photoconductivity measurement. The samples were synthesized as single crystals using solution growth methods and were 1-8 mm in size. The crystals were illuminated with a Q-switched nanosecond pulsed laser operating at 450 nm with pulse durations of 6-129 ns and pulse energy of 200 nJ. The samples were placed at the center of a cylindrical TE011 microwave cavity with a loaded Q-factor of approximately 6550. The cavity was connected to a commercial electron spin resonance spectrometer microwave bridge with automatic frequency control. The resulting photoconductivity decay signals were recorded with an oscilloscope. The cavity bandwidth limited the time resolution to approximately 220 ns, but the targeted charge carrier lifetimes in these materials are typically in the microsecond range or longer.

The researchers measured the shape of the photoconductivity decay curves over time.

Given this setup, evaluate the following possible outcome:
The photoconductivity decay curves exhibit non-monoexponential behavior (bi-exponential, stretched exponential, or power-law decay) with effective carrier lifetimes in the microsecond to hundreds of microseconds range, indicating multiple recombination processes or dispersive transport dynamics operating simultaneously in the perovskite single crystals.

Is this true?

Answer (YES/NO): NO